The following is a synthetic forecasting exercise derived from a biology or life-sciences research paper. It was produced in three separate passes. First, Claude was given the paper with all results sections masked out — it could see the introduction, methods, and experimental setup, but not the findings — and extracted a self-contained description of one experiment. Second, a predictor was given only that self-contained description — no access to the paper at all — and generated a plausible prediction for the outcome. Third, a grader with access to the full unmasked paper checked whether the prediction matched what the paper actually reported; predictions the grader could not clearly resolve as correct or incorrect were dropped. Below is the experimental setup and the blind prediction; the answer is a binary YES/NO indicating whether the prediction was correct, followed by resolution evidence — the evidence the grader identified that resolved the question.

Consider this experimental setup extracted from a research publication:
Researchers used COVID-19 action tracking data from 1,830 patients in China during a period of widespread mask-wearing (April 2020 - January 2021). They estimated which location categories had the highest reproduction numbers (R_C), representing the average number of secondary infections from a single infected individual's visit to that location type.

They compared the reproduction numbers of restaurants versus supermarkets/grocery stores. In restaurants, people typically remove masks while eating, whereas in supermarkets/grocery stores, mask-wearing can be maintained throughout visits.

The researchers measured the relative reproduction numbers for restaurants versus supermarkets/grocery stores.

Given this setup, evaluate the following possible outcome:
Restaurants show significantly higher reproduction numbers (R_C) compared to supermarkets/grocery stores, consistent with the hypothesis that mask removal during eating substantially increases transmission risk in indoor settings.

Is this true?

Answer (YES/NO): YES